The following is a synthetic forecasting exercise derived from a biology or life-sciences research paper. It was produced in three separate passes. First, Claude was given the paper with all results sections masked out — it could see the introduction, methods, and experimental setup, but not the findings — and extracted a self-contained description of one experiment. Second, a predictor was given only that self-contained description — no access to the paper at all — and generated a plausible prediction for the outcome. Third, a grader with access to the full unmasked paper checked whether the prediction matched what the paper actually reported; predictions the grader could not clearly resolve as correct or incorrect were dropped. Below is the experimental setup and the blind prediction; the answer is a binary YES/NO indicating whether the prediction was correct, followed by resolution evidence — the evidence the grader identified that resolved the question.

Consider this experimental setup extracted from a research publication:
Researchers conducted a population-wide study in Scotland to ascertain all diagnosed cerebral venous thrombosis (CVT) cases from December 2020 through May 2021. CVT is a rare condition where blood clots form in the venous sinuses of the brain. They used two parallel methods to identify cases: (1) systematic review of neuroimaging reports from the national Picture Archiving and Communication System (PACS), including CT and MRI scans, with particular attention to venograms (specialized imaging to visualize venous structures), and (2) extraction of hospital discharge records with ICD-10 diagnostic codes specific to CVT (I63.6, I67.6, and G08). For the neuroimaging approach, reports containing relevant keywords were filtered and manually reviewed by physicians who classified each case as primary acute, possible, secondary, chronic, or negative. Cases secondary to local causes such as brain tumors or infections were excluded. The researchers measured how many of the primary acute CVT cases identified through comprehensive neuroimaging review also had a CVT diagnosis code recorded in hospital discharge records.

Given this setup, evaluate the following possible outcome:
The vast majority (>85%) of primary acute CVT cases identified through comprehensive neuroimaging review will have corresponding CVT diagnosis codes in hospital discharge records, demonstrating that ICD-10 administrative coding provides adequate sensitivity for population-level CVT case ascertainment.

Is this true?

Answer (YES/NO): NO